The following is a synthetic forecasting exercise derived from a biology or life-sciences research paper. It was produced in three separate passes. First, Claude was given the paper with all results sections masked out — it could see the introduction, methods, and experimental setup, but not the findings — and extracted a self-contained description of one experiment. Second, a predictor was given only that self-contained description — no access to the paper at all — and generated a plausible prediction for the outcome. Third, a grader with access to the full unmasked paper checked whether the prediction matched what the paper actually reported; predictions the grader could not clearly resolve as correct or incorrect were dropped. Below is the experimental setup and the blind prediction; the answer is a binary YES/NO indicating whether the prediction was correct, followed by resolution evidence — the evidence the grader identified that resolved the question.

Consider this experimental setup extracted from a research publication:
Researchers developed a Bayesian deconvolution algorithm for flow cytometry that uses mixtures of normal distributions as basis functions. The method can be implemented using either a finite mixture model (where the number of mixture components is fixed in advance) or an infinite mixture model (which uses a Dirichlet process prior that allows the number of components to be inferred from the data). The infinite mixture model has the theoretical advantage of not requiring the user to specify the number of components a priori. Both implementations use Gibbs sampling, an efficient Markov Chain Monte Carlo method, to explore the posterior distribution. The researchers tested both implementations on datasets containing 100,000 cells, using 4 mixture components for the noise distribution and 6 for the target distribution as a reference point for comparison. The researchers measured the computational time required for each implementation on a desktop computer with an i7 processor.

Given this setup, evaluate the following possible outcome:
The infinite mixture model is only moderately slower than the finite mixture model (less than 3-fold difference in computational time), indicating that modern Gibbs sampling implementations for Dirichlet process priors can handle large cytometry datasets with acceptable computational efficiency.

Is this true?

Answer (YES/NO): NO